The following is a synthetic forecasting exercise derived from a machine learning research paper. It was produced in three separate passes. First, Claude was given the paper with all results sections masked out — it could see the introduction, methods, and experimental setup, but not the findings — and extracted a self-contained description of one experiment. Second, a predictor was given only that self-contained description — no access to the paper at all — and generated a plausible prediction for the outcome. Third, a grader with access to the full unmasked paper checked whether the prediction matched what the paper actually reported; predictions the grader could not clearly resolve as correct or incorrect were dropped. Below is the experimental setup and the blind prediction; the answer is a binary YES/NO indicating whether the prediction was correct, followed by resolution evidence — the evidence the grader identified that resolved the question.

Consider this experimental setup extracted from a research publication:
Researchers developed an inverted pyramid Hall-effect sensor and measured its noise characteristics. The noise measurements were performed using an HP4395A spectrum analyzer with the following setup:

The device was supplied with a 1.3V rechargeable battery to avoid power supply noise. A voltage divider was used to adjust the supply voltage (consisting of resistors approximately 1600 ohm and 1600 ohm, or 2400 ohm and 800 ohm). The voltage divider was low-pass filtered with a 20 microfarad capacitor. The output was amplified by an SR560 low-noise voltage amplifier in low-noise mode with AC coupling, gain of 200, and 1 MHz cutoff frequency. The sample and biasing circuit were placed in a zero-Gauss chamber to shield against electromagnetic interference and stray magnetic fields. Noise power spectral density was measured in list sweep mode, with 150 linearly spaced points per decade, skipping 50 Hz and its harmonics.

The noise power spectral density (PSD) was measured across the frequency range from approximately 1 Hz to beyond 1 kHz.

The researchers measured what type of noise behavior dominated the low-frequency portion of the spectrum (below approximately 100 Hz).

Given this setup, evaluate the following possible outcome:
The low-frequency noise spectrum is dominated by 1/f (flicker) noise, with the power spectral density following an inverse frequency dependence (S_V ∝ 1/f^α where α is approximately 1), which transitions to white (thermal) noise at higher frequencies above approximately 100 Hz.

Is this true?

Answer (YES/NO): NO